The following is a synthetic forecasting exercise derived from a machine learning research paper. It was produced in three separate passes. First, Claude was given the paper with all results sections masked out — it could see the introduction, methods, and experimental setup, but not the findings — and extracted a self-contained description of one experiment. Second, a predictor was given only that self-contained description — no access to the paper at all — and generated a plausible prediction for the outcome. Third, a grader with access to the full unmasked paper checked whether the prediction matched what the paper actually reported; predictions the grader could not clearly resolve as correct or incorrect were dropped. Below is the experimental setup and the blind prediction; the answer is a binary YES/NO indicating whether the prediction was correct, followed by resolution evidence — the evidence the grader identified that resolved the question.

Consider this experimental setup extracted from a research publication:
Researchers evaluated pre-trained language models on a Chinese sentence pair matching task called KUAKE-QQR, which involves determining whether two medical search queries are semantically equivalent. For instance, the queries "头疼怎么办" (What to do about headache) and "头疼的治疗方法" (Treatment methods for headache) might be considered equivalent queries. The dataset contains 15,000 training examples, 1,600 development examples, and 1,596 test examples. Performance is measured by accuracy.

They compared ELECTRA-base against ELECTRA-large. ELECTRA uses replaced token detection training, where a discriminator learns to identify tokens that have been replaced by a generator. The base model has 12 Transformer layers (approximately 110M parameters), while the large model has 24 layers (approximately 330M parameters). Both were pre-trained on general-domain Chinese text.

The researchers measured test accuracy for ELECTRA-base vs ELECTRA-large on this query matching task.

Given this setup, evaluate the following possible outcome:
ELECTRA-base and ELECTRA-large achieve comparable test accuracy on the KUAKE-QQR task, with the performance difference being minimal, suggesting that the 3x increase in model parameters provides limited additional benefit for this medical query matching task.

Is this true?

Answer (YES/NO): NO